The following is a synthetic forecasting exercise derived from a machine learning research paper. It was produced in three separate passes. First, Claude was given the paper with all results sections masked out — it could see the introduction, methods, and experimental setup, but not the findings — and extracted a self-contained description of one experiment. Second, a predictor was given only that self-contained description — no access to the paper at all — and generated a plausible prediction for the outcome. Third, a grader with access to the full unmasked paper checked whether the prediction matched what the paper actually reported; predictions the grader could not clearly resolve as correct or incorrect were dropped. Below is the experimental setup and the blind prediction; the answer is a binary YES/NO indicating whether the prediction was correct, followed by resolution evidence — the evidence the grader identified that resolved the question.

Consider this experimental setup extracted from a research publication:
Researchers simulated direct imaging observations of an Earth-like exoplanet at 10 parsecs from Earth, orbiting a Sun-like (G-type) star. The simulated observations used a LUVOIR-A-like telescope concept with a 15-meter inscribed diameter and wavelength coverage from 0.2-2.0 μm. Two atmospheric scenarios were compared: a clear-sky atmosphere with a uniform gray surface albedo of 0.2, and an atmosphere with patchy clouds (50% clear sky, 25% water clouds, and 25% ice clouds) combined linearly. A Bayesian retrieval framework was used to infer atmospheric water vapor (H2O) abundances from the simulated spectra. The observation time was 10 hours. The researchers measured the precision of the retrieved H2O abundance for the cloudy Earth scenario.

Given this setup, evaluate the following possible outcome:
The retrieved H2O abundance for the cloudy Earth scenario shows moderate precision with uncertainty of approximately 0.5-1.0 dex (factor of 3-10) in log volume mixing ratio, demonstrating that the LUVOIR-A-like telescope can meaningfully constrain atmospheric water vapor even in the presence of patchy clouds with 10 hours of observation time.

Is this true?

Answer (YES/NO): NO